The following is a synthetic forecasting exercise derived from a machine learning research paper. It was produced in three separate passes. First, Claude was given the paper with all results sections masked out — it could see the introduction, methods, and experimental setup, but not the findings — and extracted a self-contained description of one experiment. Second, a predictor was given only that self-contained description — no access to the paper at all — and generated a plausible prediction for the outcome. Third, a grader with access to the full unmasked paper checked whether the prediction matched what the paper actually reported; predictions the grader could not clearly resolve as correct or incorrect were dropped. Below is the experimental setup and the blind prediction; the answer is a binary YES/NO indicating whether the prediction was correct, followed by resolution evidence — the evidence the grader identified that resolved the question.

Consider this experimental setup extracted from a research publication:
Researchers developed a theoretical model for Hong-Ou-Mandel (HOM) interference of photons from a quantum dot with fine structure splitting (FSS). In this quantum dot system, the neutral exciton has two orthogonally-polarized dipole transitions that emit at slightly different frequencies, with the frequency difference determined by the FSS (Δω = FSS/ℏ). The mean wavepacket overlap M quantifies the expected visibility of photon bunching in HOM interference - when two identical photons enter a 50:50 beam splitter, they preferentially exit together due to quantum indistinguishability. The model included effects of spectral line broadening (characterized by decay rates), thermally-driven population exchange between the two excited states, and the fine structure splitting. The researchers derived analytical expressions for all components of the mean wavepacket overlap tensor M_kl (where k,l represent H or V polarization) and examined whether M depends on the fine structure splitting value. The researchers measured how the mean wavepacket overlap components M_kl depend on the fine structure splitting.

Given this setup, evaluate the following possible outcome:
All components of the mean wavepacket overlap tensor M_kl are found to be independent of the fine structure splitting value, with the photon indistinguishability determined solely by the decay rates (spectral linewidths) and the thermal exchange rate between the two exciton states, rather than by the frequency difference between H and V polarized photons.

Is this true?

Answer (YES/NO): YES